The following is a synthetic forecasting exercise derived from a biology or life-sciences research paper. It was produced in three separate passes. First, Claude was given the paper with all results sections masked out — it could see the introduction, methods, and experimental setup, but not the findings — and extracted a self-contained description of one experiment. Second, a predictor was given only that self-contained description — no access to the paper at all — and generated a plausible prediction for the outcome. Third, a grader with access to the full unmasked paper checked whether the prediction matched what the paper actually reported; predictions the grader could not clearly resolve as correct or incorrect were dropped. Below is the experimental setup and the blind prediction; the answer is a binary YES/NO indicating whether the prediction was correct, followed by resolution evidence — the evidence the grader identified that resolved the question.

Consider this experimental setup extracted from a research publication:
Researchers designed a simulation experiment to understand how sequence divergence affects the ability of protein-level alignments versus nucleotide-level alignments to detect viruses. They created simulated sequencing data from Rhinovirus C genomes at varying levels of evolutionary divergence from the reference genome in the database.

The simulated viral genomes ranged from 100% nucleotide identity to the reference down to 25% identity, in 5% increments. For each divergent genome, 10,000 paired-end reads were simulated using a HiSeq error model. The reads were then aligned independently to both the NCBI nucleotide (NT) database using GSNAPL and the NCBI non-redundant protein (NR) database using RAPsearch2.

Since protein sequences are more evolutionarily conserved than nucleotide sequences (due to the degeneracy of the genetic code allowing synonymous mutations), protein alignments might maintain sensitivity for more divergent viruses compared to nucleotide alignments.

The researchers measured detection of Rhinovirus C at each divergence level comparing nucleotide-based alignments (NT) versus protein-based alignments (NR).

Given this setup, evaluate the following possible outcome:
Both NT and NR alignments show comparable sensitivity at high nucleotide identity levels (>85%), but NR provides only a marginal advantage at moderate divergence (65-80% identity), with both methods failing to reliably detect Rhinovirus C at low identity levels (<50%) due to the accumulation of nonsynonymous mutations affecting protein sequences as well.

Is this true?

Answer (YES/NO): NO